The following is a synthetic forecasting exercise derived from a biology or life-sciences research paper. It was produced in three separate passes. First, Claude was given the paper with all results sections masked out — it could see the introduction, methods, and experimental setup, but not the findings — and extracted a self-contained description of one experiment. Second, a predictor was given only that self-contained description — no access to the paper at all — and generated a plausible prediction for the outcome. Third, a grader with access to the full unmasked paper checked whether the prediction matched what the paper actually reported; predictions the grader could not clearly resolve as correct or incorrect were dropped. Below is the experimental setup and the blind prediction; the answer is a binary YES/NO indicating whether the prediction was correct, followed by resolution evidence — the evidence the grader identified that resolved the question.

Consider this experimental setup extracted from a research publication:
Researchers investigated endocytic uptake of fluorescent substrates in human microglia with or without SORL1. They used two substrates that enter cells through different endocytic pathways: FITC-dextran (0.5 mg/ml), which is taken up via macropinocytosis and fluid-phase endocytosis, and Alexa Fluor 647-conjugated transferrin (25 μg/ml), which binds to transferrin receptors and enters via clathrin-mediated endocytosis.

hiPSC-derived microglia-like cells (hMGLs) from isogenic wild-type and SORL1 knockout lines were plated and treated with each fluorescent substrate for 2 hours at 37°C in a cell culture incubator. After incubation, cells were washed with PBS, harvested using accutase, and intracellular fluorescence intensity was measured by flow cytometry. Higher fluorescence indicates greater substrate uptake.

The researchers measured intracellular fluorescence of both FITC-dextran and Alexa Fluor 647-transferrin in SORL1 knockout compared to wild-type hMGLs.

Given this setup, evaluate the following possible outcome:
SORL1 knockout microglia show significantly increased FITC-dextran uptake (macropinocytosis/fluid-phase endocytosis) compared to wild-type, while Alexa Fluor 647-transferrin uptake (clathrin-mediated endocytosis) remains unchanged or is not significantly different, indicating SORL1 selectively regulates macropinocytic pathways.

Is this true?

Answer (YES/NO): NO